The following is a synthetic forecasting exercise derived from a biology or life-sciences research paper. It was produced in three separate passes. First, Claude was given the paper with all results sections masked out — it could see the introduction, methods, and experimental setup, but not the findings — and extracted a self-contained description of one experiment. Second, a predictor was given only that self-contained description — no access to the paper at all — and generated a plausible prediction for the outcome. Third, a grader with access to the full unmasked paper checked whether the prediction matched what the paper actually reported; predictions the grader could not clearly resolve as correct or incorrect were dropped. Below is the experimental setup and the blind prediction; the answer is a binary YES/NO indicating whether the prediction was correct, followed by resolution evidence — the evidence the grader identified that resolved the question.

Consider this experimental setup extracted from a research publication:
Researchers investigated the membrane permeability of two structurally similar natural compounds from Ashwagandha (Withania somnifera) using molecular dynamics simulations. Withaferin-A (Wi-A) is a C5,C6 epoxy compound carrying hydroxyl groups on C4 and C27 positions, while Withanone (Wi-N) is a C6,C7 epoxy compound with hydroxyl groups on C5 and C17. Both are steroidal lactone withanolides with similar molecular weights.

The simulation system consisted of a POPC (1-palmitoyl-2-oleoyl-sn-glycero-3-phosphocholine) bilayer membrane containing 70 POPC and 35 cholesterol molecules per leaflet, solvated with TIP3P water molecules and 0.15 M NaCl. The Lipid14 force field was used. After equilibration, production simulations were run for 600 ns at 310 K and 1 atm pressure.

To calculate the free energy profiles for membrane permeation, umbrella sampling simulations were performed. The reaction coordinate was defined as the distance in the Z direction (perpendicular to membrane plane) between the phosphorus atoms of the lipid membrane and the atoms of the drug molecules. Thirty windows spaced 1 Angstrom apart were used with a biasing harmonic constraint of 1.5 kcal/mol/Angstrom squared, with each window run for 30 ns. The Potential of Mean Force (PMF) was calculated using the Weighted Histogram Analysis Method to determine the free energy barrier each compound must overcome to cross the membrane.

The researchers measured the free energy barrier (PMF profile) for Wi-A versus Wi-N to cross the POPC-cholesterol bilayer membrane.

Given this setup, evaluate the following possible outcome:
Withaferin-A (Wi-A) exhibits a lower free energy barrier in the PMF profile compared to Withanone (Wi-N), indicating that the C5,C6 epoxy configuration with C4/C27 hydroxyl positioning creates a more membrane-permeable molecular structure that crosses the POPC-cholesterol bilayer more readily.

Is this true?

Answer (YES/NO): YES